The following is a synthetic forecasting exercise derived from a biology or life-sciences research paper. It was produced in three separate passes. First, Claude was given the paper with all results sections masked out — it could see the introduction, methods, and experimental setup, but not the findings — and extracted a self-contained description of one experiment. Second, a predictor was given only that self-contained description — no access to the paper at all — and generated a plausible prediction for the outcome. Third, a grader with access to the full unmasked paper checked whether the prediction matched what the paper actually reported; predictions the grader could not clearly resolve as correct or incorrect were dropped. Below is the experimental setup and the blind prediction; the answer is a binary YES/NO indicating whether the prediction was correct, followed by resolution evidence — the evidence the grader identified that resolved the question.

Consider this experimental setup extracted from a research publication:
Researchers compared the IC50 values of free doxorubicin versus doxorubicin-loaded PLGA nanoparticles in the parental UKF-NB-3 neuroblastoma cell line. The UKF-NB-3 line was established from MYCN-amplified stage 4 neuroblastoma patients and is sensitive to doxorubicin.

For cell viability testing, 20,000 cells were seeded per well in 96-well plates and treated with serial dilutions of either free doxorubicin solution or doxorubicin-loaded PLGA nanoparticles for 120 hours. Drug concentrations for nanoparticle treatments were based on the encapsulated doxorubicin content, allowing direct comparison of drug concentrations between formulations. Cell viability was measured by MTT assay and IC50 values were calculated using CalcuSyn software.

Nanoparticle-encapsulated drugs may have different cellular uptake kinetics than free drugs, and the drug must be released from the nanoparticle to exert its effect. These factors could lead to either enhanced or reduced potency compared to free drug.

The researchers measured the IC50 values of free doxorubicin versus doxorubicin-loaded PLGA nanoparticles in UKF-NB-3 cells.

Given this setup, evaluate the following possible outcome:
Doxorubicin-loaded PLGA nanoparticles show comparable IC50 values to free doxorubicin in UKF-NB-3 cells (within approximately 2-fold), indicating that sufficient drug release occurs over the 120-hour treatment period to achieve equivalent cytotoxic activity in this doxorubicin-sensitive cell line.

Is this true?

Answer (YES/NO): YES